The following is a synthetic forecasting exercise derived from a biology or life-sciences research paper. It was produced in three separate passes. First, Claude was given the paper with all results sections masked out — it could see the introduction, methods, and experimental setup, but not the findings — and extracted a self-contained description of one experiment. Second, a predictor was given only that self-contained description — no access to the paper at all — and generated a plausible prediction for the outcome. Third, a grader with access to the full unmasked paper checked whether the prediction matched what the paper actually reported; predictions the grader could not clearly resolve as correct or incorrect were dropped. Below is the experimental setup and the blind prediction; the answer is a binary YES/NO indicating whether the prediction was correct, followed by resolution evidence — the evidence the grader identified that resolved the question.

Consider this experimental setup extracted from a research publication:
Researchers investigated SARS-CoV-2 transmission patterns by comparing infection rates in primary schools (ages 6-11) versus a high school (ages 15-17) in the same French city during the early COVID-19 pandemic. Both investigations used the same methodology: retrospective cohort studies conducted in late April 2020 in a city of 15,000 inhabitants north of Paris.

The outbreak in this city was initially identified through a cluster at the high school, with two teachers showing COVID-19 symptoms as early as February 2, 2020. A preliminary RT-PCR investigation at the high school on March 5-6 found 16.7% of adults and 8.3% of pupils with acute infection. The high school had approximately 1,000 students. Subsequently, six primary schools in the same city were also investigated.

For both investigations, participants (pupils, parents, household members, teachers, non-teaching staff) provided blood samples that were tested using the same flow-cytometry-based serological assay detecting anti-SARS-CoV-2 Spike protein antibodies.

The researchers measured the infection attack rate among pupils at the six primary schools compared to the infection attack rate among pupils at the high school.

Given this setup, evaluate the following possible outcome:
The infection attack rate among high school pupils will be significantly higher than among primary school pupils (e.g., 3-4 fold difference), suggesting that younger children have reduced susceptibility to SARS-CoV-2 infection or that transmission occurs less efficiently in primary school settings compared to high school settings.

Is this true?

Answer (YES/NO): YES